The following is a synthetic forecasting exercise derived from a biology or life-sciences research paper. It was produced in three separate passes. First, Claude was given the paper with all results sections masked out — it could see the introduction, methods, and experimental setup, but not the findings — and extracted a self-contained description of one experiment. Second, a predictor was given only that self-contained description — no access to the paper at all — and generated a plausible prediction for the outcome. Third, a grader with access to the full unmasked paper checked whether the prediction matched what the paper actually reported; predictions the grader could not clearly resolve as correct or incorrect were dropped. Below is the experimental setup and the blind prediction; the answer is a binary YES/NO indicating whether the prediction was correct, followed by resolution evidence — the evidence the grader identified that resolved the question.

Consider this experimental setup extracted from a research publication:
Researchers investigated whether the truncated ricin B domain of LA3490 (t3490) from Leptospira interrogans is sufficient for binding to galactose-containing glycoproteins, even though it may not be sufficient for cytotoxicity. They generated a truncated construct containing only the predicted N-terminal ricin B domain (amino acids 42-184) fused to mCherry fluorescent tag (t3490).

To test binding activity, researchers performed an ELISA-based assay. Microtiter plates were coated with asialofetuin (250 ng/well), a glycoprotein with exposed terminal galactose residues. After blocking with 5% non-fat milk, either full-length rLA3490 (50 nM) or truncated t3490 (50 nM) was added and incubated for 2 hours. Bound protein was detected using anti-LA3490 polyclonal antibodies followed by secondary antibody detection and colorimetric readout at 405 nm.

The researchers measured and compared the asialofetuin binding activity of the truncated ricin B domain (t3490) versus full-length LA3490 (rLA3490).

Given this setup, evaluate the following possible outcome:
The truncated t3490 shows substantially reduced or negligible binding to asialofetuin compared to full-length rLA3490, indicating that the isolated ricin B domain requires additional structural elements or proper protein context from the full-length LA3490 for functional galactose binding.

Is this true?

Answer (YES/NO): NO